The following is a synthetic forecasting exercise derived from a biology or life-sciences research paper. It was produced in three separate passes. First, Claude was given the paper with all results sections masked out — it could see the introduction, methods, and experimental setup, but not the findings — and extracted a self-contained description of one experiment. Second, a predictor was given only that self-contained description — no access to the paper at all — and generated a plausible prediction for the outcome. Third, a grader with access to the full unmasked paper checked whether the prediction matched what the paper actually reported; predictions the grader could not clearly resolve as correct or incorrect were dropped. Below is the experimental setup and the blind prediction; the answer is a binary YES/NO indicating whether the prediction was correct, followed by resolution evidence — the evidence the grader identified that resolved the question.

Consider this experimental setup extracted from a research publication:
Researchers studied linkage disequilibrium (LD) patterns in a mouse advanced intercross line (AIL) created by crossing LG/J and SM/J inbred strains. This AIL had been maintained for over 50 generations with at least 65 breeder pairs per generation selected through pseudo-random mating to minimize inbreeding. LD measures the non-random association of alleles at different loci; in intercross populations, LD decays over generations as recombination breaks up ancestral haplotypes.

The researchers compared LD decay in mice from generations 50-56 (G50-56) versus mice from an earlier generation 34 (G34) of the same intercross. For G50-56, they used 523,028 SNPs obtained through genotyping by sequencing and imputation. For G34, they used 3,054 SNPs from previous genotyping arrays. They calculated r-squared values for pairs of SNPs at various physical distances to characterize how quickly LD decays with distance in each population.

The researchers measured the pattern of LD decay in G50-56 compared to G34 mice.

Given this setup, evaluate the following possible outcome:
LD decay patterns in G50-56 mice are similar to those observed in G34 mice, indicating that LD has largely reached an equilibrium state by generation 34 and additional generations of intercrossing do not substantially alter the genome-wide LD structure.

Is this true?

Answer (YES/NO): NO